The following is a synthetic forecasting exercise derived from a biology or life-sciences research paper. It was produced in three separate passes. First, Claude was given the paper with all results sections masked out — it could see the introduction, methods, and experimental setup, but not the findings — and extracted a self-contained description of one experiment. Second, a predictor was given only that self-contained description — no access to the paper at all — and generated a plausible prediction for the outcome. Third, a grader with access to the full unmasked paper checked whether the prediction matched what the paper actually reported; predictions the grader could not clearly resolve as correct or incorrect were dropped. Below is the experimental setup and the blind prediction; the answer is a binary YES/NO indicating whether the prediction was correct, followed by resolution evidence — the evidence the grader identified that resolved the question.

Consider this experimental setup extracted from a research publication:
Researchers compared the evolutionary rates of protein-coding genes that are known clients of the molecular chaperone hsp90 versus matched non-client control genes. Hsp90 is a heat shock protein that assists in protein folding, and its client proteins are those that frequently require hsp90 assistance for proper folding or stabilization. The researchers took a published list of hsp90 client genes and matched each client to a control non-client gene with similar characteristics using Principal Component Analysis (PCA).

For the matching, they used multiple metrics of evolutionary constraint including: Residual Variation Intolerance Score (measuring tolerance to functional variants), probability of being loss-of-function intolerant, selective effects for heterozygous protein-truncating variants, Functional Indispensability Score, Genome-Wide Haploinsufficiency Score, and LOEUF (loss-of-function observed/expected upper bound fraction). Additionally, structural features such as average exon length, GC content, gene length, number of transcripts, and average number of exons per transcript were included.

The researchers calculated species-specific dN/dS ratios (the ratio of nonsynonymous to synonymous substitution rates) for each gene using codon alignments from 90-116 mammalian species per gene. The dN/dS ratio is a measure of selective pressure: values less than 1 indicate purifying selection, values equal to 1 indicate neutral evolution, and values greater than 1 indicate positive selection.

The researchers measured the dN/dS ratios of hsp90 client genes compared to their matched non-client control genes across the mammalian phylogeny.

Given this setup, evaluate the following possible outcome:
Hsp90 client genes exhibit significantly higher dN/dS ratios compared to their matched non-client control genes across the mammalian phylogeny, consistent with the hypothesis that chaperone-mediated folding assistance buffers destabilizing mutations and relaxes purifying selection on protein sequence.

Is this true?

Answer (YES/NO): NO